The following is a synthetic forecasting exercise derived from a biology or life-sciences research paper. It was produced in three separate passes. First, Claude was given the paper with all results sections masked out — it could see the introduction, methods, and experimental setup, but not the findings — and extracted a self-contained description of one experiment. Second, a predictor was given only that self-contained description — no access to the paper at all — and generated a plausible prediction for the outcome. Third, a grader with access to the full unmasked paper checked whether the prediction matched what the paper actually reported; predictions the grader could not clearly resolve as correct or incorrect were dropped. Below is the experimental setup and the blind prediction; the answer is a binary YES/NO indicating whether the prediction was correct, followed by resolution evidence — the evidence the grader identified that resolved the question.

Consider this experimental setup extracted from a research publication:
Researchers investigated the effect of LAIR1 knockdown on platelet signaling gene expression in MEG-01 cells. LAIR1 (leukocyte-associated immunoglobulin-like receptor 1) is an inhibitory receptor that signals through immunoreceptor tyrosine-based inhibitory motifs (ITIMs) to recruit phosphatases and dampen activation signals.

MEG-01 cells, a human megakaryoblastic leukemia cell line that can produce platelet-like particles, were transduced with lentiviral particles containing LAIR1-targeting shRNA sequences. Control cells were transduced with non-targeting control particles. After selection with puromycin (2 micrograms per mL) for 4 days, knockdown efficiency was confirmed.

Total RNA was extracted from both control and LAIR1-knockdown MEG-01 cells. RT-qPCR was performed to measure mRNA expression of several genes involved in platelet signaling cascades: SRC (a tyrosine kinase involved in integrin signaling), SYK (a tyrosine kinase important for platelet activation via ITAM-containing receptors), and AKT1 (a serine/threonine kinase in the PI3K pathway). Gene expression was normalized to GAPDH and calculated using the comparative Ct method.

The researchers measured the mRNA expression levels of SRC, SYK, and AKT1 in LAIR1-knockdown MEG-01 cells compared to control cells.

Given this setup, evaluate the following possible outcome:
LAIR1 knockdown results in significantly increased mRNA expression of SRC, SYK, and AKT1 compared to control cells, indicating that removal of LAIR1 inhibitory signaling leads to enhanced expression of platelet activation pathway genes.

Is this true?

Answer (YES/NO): NO